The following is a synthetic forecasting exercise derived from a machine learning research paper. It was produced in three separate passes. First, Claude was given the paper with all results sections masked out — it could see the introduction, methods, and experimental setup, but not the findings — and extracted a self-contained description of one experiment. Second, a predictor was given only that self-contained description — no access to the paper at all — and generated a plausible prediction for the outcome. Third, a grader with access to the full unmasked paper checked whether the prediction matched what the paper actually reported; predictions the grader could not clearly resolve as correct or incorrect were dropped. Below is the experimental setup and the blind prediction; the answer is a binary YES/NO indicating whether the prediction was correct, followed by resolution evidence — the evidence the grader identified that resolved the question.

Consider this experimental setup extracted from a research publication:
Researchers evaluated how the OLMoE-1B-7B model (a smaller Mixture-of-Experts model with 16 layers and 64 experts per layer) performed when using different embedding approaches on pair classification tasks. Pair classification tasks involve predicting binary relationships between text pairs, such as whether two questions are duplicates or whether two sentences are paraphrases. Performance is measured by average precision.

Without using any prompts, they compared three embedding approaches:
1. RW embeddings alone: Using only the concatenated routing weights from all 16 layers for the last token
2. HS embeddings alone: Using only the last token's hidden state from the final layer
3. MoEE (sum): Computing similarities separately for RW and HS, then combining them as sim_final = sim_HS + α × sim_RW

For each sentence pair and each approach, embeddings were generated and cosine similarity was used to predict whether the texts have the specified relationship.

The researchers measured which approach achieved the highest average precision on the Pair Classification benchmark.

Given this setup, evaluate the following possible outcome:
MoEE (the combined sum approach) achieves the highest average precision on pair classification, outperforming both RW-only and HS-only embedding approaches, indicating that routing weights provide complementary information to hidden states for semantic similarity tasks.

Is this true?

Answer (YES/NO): NO